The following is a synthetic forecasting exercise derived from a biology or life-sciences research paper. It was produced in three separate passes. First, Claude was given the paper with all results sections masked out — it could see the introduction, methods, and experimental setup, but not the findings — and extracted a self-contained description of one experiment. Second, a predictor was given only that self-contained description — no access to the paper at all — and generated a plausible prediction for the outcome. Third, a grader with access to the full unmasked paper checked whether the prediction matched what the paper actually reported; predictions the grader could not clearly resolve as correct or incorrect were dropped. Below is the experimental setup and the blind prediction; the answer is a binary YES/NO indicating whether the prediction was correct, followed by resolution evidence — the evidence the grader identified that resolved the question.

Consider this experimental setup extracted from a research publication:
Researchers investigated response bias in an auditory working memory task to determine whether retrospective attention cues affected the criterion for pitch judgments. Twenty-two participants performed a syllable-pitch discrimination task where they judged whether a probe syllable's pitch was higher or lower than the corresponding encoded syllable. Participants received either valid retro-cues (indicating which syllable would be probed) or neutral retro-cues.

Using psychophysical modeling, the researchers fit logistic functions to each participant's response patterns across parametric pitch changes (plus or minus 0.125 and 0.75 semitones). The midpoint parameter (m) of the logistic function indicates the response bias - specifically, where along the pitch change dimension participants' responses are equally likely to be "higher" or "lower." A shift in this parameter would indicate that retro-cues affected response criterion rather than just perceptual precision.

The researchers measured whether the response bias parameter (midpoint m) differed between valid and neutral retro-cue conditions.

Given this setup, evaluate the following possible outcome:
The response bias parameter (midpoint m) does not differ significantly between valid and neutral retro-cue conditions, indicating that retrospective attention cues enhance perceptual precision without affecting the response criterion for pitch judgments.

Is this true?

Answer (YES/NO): YES